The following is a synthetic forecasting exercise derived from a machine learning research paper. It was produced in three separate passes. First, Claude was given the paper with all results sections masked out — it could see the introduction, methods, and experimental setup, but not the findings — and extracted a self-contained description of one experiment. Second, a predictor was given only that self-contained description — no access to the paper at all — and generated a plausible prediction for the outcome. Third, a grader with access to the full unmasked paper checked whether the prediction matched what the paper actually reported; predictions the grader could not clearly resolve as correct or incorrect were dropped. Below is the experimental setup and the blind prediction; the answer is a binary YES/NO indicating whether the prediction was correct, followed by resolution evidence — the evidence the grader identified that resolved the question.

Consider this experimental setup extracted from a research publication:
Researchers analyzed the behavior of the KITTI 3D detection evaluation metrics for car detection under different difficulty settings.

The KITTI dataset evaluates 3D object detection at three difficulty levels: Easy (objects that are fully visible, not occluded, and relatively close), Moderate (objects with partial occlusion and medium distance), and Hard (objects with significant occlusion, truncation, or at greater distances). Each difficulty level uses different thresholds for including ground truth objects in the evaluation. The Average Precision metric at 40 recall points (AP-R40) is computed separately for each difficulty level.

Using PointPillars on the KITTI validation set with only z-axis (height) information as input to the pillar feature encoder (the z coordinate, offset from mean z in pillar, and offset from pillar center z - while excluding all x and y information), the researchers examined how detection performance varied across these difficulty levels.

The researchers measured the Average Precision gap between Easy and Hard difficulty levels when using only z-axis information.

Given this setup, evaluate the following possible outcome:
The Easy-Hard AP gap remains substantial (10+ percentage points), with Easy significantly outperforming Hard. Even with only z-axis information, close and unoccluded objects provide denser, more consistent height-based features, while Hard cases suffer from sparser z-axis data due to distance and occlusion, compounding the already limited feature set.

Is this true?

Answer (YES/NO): YES